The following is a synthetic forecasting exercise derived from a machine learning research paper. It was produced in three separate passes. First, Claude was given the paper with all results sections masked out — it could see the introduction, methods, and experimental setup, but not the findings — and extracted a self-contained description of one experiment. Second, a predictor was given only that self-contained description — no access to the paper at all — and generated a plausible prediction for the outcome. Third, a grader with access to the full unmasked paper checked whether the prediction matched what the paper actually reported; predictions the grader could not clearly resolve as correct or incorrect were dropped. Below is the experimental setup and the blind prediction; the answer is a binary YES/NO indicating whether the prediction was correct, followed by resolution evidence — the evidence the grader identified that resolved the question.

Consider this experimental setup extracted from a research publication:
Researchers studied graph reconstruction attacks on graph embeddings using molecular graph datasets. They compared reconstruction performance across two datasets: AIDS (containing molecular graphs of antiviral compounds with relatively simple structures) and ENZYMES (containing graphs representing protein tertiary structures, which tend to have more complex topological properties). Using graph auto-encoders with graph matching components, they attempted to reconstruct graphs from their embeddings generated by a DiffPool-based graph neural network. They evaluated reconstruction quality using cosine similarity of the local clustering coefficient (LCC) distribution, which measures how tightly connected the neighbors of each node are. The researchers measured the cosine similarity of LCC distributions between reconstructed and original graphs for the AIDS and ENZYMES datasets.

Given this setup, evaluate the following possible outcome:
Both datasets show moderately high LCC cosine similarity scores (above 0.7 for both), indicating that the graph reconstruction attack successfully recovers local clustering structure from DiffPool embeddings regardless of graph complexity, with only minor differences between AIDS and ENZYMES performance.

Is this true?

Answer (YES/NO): NO